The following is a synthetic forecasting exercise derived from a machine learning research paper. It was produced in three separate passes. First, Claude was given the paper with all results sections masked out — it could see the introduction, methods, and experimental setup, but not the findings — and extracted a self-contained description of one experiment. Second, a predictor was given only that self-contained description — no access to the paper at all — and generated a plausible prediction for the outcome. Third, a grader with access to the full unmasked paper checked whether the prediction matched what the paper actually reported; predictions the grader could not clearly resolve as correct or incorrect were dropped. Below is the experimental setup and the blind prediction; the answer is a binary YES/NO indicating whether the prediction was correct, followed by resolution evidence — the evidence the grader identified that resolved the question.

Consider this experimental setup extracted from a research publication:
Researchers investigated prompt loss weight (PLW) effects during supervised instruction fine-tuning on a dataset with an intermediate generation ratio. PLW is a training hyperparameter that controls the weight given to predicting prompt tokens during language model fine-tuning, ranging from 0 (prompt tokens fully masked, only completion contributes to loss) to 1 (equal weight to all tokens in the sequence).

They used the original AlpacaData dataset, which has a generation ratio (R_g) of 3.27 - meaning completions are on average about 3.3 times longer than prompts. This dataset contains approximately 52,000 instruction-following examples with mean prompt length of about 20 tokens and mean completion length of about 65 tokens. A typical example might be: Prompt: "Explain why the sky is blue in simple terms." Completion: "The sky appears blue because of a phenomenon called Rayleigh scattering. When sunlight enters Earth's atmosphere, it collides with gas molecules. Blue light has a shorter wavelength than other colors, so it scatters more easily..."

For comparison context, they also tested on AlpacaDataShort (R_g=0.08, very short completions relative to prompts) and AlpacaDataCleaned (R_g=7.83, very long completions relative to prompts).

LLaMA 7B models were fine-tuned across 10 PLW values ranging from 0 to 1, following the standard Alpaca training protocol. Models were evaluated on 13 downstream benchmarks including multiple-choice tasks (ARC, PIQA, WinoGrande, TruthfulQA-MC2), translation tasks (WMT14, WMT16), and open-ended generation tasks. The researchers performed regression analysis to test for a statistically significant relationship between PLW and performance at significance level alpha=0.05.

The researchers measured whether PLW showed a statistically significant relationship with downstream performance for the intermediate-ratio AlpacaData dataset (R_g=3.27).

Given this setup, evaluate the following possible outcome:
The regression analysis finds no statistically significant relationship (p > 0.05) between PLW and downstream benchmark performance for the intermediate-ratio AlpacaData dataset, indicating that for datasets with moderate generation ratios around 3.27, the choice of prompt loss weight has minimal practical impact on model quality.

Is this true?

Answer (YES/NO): YES